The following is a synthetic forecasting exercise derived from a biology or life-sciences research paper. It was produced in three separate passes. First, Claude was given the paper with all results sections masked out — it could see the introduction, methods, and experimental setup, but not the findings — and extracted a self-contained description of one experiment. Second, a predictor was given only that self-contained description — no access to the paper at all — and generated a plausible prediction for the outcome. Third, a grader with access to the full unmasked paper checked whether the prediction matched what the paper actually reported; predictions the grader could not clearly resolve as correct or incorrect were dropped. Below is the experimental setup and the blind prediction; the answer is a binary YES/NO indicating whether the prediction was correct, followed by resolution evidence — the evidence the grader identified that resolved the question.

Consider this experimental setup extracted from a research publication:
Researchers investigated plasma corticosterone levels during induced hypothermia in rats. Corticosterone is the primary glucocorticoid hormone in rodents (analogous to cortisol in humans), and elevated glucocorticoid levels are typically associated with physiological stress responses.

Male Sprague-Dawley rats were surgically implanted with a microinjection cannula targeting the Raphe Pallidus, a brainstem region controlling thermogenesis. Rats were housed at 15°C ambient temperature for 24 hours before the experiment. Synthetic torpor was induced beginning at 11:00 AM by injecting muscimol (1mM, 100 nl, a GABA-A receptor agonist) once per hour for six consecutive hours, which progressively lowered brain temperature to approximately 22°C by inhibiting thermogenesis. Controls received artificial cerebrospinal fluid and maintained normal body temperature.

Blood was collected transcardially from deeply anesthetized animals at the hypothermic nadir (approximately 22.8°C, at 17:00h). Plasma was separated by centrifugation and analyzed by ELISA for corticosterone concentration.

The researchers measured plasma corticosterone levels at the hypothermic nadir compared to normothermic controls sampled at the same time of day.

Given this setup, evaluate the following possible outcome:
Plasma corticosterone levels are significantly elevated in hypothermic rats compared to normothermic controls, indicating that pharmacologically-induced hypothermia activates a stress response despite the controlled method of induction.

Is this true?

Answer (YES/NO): NO